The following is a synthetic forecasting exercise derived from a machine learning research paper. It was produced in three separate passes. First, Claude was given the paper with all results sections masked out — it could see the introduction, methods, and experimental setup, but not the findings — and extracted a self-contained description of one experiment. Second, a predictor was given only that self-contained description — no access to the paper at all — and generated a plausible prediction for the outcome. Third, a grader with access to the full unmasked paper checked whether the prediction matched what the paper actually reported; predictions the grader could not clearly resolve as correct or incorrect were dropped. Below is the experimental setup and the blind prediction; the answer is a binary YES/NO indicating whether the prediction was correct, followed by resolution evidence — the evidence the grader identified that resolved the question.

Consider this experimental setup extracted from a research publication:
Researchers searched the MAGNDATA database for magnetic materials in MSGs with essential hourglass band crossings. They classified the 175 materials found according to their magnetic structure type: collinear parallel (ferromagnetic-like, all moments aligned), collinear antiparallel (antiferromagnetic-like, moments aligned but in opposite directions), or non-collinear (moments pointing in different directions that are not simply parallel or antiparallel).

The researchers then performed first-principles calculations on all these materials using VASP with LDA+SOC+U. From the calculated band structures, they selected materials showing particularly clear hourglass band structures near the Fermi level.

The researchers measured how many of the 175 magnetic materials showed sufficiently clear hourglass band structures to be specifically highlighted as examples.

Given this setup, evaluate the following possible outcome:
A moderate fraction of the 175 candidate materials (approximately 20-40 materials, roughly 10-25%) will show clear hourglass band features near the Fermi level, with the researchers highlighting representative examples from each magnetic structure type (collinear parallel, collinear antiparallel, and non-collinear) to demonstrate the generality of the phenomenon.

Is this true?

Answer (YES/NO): YES